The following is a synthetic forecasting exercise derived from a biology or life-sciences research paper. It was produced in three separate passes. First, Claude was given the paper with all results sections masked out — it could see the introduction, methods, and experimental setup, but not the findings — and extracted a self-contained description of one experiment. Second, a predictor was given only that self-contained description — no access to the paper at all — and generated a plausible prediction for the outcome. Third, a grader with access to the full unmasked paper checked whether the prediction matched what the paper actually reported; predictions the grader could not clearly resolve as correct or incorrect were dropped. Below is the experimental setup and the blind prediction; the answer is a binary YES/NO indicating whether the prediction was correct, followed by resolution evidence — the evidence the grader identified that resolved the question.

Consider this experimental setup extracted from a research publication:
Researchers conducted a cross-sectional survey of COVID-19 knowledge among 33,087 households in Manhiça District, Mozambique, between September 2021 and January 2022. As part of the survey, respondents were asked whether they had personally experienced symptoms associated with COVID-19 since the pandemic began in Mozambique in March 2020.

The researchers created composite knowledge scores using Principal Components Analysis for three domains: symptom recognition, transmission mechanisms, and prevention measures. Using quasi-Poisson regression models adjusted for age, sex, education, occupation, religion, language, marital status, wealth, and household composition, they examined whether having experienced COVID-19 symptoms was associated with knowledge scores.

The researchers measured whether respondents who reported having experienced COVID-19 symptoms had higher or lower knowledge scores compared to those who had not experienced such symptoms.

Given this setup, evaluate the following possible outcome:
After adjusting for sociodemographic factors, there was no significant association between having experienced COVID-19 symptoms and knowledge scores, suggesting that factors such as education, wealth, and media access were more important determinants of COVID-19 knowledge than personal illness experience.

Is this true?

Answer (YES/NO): NO